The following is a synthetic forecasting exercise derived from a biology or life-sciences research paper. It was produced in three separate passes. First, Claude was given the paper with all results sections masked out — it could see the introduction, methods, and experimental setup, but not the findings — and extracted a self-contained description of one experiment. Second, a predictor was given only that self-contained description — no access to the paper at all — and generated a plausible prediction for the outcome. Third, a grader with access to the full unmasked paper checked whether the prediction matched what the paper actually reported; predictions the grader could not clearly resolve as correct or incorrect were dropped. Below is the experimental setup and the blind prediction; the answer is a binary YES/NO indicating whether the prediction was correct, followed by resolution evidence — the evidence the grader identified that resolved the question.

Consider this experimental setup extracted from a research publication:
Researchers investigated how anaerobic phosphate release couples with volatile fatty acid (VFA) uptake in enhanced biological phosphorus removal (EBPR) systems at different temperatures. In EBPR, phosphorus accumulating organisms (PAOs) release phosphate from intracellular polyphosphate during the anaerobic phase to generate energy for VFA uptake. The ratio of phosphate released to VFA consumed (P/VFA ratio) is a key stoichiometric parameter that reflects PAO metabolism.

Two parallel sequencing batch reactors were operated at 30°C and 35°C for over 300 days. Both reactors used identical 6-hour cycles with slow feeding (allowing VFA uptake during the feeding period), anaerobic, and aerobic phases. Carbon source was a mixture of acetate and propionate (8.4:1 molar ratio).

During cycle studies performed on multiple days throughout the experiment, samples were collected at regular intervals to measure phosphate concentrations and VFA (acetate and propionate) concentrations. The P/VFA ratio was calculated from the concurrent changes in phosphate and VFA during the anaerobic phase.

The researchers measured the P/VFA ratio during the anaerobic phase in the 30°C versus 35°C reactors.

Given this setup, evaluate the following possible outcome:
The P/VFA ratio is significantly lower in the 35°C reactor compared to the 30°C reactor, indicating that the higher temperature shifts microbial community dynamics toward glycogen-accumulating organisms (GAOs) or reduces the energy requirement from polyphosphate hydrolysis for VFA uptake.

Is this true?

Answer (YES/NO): YES